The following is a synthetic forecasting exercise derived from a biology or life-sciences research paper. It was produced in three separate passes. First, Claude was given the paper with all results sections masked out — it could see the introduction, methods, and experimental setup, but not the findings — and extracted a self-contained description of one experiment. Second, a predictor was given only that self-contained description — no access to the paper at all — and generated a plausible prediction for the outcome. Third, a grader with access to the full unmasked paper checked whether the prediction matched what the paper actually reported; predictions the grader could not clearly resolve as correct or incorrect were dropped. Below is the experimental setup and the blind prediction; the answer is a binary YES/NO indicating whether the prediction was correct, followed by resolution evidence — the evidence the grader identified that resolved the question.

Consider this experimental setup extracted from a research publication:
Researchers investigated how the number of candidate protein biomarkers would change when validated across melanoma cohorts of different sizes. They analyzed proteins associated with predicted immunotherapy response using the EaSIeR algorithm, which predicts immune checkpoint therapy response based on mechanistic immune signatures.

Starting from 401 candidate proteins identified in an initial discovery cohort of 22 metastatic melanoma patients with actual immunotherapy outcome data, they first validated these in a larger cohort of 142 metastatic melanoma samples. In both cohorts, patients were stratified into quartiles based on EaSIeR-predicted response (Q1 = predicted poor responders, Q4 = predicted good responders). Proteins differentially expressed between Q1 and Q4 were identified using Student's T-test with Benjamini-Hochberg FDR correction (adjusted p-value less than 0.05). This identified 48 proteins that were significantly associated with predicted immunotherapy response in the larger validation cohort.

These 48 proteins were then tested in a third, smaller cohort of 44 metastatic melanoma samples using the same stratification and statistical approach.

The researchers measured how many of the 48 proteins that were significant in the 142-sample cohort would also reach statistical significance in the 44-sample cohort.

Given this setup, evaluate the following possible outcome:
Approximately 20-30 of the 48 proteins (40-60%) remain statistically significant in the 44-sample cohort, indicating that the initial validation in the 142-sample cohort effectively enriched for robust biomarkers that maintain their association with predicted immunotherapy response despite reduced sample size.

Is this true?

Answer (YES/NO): NO